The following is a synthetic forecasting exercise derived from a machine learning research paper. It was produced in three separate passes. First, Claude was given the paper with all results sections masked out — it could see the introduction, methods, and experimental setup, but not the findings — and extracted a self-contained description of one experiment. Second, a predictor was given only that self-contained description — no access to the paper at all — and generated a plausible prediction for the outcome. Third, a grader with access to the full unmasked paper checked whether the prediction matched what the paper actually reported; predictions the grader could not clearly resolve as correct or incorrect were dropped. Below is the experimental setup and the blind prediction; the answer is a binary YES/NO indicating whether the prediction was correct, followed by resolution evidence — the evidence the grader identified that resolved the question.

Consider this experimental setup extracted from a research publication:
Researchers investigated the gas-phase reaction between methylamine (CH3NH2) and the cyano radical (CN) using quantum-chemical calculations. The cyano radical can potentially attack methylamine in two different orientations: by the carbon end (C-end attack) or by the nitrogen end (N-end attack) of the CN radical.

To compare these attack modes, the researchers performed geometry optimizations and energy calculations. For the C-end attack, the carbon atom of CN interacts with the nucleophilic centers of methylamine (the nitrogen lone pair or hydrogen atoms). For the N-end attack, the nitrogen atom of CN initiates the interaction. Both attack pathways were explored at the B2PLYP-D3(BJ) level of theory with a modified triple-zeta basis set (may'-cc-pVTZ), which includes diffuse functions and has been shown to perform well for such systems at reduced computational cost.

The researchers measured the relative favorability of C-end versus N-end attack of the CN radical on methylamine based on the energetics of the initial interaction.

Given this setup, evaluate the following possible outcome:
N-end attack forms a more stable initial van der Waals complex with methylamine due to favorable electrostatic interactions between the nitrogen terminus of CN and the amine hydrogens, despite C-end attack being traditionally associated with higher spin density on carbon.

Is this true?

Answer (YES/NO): NO